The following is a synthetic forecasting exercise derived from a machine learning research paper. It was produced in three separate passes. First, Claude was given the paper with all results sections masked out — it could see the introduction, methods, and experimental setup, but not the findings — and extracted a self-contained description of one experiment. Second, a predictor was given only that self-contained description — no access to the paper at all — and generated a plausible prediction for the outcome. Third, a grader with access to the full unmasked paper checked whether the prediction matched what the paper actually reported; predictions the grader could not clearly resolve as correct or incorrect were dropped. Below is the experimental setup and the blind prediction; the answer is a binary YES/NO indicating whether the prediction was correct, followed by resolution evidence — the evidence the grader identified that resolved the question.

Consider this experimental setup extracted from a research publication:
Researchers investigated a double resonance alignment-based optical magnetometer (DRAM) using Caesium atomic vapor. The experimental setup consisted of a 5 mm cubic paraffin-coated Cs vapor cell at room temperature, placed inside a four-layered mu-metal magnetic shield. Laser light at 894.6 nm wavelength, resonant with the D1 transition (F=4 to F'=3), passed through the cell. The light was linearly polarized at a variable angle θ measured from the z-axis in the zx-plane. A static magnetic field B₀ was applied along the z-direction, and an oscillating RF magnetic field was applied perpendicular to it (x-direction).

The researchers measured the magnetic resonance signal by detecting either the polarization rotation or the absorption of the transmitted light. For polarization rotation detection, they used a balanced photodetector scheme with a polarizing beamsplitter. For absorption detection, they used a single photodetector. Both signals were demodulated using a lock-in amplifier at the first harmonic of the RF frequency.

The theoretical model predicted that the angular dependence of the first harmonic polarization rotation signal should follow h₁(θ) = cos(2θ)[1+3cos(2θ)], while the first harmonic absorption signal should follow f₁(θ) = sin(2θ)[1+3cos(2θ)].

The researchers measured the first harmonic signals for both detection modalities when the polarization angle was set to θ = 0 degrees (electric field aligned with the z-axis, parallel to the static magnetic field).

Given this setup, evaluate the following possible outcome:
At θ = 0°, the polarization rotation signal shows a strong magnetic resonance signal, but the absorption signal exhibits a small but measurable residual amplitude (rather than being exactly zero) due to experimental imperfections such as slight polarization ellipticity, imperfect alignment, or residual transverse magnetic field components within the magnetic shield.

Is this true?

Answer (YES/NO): NO